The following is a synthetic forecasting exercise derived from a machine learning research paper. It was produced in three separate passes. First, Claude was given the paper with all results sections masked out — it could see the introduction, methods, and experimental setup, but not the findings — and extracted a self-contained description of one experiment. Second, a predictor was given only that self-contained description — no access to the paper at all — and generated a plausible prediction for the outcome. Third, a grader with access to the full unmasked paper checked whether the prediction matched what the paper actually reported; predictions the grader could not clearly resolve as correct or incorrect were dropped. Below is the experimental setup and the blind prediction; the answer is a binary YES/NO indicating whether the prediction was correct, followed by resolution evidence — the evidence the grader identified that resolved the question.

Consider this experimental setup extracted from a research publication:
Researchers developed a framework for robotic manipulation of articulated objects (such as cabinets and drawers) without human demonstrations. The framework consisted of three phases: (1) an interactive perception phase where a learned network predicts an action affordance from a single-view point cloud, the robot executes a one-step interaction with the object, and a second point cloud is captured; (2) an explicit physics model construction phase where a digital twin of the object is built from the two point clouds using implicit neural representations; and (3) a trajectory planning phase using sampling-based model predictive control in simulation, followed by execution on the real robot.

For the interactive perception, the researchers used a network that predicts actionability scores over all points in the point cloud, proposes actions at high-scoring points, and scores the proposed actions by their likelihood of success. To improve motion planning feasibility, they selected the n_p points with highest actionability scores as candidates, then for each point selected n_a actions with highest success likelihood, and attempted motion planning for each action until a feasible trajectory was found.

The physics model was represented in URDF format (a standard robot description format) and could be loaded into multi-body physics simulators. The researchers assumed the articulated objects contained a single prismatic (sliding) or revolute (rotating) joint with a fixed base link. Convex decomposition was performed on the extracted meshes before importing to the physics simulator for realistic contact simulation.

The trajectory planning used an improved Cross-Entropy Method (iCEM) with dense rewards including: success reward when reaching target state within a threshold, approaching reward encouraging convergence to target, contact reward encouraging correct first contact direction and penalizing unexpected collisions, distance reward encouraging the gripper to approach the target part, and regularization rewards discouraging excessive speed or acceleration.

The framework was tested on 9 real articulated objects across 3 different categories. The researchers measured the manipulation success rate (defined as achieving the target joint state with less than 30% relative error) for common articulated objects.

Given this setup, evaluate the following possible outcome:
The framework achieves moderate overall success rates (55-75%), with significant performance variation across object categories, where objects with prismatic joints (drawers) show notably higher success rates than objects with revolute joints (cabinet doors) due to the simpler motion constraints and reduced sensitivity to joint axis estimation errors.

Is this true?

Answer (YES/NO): NO